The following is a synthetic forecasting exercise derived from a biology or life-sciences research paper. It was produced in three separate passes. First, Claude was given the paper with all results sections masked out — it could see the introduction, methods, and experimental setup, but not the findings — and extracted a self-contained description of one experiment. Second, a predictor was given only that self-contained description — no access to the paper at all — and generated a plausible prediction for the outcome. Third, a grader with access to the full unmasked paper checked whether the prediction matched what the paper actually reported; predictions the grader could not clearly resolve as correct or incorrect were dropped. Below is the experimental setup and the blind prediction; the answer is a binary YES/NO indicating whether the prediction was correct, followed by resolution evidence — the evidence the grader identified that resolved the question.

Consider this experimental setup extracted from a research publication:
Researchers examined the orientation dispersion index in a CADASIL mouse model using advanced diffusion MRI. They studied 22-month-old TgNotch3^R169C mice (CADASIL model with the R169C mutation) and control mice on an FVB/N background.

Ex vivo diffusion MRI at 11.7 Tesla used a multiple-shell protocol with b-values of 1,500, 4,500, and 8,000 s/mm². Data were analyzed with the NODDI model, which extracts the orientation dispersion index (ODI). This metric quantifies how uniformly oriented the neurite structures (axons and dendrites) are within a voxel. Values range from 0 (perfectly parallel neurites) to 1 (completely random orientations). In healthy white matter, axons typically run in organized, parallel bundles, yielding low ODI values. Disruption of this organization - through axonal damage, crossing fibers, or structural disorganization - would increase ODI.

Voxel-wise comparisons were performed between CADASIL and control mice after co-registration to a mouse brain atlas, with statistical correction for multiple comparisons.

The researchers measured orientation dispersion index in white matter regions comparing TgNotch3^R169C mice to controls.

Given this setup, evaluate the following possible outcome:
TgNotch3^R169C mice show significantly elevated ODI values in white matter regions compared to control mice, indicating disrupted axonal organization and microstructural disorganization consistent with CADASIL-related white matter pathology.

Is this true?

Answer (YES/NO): YES